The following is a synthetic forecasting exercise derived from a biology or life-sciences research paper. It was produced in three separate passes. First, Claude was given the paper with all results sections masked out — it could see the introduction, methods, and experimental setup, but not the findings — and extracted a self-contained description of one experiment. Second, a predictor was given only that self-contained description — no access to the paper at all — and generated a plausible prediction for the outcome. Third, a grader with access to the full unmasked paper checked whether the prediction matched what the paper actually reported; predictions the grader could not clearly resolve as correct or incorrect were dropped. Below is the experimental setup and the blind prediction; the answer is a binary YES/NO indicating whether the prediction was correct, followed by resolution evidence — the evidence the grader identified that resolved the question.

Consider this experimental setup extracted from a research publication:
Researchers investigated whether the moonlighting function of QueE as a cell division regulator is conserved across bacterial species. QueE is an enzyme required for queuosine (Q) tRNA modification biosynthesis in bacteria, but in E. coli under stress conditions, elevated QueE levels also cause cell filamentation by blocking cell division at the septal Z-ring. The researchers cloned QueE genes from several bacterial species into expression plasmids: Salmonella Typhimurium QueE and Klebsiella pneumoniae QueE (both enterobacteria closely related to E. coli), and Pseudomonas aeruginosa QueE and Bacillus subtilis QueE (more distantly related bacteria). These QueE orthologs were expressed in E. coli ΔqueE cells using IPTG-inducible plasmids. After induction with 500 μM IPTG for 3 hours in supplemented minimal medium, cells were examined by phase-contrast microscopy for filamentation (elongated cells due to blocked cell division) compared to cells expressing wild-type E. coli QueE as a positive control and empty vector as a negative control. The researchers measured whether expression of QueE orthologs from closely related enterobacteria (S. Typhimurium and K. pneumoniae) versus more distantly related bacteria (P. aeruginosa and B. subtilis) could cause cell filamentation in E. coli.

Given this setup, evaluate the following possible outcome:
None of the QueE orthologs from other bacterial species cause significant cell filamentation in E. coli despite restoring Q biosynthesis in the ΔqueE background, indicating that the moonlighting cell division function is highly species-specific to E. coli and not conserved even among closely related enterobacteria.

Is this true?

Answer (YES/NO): NO